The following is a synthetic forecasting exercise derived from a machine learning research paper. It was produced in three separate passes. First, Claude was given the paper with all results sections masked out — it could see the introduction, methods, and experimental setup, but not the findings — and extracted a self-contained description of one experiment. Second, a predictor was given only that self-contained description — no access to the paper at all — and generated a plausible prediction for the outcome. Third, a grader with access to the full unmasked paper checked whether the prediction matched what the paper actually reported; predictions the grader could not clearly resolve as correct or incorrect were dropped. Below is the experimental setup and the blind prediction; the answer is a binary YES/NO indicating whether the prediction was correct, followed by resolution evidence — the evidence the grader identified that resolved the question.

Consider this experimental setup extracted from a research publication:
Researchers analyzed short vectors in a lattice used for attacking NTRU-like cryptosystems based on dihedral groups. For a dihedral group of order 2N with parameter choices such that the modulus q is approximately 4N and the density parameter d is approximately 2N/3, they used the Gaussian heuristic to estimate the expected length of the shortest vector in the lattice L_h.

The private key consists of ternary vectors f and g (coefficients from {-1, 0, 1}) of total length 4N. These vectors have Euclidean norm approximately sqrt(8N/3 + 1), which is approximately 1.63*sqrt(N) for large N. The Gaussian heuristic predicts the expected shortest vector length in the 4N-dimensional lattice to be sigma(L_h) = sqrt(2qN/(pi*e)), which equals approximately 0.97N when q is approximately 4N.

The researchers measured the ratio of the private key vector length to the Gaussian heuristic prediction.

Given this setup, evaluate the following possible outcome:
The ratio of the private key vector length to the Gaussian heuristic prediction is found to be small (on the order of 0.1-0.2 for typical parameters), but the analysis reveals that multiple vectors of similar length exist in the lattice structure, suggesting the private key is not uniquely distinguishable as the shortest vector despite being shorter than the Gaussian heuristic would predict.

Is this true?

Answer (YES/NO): NO